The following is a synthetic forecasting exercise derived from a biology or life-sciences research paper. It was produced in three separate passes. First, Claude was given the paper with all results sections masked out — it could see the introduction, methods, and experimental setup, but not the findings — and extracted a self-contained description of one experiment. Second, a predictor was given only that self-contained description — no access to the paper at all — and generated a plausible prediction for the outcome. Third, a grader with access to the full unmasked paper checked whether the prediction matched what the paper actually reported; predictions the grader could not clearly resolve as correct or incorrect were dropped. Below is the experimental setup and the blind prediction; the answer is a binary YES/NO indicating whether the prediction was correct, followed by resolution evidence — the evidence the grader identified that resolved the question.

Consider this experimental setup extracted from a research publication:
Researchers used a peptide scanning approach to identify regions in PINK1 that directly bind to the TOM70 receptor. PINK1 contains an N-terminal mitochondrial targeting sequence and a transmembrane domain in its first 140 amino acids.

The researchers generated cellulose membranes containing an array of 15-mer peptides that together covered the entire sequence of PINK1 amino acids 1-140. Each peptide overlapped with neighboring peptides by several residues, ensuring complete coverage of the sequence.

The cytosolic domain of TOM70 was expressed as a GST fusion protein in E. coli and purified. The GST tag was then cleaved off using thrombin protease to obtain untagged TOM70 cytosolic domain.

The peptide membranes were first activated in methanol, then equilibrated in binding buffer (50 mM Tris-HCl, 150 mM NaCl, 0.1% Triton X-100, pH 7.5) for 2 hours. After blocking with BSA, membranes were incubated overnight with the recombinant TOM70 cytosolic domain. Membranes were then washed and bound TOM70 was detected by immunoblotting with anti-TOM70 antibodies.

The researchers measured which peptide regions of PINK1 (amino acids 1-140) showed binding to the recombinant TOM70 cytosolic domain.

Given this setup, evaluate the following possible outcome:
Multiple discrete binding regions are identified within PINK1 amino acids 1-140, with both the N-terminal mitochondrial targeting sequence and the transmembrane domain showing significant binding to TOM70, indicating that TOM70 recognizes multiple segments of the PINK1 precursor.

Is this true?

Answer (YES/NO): YES